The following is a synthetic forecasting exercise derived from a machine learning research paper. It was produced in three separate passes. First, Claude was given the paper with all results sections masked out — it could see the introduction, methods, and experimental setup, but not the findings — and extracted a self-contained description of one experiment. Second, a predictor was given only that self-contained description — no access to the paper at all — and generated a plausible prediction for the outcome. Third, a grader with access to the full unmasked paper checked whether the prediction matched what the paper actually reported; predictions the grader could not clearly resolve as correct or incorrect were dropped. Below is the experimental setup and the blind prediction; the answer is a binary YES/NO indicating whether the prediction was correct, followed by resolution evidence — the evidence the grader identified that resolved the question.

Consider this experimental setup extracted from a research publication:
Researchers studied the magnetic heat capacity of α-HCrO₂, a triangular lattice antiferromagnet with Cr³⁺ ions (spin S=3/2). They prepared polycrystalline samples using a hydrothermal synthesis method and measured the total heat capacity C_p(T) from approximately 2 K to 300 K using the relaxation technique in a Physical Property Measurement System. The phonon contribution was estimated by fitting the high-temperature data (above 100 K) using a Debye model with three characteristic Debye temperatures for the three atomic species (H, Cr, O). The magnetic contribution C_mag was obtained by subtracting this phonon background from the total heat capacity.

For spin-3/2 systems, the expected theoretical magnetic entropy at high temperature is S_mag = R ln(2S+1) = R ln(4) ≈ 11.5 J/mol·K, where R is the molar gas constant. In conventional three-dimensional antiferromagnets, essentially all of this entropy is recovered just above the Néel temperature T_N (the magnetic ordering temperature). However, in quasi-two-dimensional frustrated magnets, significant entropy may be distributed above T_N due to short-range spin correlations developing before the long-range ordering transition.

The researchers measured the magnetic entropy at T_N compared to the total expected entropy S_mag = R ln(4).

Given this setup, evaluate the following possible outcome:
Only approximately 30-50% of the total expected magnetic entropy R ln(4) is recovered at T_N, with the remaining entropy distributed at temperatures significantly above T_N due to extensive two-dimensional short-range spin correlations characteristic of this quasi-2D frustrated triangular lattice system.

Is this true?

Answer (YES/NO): YES